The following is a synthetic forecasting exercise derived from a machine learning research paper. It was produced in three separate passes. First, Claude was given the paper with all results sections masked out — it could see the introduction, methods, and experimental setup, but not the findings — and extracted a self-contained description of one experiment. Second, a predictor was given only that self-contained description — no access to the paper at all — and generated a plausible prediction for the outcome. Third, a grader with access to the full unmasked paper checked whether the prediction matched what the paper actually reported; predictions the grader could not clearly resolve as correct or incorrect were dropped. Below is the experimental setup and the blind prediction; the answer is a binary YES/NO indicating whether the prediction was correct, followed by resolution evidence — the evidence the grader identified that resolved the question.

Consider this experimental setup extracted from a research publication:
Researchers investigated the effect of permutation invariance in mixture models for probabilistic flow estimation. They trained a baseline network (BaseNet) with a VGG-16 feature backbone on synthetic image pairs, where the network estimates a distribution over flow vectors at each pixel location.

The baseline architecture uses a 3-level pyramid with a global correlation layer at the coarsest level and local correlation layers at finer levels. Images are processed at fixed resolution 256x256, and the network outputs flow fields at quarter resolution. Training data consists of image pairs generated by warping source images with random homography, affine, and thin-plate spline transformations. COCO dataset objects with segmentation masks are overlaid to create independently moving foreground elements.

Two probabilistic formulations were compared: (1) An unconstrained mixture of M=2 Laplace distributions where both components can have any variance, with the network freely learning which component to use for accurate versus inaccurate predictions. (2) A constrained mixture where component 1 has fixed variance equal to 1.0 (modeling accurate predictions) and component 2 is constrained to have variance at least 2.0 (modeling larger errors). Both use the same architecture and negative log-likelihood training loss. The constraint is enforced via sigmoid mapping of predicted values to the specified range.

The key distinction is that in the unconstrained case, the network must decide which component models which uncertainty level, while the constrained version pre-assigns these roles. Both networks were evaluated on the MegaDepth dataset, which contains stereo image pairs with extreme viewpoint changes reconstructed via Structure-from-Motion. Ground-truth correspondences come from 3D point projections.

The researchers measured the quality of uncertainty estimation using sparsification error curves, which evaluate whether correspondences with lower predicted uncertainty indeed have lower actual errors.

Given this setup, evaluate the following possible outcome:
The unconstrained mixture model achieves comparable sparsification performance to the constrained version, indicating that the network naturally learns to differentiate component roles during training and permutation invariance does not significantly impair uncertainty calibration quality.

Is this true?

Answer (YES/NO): NO